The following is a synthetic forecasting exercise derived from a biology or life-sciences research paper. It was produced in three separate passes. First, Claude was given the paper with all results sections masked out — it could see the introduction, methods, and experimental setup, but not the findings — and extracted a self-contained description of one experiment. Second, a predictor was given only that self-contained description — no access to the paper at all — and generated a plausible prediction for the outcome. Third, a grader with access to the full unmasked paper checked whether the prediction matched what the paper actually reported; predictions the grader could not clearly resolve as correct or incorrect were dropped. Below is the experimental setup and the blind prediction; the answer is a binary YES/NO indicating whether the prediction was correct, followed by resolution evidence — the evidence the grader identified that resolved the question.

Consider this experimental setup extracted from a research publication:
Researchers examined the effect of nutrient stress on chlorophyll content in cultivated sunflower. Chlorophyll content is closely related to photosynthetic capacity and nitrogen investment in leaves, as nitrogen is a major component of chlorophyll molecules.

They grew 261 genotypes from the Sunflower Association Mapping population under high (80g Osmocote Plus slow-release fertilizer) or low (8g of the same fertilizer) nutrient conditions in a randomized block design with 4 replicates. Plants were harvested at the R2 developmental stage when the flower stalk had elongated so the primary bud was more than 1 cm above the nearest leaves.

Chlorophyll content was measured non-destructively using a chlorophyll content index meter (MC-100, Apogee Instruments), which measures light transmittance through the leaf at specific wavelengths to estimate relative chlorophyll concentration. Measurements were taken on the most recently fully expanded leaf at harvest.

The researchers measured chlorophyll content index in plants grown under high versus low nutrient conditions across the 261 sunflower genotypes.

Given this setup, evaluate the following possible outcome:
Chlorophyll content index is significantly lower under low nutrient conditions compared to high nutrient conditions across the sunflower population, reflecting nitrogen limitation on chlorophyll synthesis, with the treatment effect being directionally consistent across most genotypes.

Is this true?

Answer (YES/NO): YES